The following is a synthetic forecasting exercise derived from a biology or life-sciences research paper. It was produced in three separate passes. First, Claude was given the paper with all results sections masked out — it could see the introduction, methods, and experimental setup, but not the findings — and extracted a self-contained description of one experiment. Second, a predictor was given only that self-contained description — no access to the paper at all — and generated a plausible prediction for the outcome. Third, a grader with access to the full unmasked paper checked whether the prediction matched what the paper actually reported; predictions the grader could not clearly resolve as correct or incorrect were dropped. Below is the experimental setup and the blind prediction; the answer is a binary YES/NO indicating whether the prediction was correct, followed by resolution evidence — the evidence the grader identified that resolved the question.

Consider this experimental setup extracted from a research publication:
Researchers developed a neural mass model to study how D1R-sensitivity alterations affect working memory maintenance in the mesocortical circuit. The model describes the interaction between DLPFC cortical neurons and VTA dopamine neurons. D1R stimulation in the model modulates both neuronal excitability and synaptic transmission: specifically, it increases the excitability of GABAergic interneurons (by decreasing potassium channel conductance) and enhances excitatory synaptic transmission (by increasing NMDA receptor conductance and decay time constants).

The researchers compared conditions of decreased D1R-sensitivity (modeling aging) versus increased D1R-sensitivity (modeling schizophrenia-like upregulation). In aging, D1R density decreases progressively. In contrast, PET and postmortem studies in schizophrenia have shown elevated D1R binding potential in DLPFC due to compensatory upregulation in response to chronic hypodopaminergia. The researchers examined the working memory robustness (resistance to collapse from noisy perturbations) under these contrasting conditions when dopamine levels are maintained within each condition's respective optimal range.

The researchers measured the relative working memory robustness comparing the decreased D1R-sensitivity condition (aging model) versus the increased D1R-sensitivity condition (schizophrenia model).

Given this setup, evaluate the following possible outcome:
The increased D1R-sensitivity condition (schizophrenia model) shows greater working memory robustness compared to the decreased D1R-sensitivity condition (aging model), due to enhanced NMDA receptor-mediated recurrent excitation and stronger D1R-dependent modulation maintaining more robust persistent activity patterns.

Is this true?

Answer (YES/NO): NO